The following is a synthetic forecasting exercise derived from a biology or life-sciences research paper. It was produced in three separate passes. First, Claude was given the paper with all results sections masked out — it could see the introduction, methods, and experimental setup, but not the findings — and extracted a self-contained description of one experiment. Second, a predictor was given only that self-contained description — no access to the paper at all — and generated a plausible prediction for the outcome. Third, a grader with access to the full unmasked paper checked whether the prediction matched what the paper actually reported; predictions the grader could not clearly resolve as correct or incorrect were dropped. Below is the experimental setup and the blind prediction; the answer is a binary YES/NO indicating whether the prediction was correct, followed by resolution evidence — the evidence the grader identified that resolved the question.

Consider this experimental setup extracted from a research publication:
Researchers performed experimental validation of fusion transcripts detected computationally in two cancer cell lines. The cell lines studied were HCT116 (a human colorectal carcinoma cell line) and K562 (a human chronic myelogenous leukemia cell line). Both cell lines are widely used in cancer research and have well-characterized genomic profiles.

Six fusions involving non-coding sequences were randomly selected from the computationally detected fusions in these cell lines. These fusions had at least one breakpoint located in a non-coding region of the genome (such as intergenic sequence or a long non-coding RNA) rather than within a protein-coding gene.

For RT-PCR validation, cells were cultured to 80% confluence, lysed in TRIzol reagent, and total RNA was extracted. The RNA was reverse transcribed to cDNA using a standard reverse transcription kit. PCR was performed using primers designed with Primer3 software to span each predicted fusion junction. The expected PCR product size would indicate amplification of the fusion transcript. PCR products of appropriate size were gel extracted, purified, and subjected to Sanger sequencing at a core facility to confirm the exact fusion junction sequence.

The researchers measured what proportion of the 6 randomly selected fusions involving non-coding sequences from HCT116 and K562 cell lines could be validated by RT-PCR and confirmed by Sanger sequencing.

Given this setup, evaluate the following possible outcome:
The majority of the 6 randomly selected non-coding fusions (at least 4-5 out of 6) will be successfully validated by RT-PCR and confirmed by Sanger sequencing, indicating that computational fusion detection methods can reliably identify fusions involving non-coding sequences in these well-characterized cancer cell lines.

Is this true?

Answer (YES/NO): YES